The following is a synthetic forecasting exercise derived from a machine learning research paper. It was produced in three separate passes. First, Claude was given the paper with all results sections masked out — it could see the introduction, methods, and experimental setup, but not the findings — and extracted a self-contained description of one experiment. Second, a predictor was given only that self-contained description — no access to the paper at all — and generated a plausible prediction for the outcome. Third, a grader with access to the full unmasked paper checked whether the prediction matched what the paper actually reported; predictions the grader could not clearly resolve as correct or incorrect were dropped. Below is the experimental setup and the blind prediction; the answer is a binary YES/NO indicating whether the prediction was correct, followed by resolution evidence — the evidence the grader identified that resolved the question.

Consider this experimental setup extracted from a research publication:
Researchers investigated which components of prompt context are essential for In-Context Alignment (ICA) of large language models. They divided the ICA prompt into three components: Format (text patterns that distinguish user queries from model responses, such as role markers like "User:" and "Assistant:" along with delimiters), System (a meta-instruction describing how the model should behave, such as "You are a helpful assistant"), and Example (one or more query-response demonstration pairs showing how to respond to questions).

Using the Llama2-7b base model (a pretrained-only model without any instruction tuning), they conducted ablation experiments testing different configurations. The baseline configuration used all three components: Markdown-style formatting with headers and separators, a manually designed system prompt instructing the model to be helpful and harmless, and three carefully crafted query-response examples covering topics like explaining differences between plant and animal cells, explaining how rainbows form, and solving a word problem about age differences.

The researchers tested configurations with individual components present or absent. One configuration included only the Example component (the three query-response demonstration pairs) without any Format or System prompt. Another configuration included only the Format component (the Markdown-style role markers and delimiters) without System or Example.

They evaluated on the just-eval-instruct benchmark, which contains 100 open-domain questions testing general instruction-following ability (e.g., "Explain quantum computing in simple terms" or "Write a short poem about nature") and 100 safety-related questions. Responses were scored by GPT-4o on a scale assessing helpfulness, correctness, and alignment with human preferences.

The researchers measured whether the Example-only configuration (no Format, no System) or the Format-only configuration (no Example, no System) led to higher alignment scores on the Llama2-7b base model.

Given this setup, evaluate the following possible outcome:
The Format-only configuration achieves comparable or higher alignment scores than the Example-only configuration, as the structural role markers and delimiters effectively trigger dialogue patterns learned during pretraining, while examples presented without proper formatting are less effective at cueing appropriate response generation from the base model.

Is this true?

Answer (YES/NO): NO